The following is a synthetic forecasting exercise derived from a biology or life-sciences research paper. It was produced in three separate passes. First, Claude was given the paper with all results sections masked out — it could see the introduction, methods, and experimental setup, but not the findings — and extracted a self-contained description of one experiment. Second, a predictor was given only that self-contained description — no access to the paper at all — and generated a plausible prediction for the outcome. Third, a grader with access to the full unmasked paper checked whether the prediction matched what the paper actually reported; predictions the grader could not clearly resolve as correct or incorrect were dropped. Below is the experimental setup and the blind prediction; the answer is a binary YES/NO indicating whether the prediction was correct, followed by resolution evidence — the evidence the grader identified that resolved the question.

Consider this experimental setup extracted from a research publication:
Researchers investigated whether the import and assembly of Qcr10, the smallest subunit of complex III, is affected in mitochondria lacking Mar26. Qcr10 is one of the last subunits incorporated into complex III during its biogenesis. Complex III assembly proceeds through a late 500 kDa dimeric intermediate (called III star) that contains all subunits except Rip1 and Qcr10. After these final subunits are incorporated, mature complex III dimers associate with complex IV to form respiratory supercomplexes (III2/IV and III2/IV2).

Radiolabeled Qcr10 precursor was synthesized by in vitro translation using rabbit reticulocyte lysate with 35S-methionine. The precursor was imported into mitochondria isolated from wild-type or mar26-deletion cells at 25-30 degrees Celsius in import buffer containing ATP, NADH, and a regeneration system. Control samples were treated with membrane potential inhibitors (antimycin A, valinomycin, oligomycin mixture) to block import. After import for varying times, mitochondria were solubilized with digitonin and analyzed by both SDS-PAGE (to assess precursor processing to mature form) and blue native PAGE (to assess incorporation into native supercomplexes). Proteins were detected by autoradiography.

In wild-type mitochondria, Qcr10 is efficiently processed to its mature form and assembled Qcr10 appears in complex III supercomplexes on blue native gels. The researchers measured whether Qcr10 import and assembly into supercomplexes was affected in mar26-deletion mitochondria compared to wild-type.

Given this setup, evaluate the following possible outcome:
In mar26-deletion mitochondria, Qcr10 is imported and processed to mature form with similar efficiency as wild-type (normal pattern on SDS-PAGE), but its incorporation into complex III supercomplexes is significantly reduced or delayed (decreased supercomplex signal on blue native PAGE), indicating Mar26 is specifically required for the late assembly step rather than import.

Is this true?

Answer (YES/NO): NO